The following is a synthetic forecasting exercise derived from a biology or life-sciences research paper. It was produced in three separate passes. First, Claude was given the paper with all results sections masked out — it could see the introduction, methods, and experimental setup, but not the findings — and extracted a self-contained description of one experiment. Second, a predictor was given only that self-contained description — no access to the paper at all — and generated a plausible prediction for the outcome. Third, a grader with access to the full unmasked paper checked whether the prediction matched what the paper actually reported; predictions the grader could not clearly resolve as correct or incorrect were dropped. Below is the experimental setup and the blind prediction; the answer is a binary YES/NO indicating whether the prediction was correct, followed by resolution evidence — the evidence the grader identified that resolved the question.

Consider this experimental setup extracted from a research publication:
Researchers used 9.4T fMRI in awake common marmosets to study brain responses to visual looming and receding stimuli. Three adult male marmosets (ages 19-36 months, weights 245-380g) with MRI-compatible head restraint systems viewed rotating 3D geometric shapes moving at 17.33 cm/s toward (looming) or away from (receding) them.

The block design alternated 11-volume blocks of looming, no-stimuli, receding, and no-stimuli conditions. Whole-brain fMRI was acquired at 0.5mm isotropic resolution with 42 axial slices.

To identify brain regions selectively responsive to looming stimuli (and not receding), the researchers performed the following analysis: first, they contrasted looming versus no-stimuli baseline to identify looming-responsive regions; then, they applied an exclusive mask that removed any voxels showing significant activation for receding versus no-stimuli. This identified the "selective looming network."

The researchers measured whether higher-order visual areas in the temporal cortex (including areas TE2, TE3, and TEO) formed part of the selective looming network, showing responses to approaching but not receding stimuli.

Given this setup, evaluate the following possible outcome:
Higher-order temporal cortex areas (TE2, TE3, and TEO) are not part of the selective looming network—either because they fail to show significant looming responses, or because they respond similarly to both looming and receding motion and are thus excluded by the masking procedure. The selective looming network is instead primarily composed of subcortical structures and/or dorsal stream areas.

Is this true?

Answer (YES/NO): NO